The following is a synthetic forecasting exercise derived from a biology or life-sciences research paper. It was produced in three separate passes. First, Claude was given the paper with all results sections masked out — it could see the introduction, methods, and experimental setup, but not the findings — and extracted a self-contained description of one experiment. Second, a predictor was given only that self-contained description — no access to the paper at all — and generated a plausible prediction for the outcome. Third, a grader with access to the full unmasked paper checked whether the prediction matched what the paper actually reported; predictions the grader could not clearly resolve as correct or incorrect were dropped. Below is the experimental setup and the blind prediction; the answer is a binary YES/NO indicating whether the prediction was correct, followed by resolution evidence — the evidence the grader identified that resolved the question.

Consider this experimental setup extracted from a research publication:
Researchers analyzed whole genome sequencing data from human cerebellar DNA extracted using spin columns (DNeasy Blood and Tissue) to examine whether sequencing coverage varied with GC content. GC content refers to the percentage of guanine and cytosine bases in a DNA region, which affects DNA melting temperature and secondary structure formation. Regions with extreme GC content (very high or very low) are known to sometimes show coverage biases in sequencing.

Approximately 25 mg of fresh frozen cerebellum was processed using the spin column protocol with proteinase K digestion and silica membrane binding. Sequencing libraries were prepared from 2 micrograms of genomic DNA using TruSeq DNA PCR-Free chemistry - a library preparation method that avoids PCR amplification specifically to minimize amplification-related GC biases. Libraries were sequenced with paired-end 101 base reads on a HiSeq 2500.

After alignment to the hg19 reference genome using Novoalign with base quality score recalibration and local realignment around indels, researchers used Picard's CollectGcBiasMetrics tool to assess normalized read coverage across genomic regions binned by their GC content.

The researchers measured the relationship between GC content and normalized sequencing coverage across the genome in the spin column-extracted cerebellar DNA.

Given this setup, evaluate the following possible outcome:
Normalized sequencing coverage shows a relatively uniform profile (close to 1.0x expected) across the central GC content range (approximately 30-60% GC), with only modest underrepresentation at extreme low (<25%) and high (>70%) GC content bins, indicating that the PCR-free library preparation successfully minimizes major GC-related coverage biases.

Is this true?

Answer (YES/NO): NO